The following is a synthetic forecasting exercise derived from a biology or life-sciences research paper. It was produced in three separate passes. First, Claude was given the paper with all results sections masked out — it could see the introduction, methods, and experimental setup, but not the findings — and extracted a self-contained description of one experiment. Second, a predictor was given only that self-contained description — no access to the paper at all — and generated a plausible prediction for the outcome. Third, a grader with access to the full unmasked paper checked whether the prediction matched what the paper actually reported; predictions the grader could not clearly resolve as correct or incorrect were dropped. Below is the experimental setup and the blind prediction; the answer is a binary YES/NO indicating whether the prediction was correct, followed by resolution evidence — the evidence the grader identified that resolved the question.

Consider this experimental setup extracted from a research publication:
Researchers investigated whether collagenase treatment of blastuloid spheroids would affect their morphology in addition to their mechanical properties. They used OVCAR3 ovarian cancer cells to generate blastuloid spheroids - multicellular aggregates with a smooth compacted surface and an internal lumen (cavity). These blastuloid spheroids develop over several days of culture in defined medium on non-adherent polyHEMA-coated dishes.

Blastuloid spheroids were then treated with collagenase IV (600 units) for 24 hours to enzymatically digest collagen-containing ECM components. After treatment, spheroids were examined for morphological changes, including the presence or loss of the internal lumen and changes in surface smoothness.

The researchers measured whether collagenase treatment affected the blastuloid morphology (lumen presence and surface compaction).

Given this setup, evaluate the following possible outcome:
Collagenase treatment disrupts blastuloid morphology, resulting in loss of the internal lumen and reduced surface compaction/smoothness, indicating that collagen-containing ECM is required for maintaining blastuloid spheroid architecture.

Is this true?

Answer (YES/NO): YES